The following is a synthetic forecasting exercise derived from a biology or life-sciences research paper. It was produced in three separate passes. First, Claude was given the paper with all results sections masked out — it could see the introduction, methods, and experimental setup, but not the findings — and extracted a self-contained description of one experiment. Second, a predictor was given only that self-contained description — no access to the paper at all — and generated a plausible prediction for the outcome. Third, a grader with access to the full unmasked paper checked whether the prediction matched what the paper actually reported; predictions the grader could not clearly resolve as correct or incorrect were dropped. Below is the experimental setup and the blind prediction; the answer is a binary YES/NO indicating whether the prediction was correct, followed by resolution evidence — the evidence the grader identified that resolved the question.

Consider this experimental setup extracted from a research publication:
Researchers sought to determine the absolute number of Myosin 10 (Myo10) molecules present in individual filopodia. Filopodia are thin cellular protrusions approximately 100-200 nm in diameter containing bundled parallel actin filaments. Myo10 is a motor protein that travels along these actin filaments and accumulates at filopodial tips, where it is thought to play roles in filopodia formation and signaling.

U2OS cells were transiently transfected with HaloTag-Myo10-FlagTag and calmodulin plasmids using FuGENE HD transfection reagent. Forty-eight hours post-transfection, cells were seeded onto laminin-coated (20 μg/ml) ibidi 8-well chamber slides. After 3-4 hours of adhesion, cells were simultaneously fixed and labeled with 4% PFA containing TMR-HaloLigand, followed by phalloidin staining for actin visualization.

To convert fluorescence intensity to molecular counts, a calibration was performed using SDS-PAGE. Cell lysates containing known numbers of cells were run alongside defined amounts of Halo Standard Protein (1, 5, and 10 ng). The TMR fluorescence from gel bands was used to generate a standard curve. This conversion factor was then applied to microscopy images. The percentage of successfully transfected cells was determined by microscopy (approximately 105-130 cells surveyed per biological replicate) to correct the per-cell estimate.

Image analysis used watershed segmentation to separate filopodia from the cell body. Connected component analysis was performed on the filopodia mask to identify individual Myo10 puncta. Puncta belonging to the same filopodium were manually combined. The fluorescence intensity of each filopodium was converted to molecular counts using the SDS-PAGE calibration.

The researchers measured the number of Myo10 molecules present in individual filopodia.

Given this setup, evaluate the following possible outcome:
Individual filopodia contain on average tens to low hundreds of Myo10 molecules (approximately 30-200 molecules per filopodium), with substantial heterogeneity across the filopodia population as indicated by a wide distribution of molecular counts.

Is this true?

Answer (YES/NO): NO